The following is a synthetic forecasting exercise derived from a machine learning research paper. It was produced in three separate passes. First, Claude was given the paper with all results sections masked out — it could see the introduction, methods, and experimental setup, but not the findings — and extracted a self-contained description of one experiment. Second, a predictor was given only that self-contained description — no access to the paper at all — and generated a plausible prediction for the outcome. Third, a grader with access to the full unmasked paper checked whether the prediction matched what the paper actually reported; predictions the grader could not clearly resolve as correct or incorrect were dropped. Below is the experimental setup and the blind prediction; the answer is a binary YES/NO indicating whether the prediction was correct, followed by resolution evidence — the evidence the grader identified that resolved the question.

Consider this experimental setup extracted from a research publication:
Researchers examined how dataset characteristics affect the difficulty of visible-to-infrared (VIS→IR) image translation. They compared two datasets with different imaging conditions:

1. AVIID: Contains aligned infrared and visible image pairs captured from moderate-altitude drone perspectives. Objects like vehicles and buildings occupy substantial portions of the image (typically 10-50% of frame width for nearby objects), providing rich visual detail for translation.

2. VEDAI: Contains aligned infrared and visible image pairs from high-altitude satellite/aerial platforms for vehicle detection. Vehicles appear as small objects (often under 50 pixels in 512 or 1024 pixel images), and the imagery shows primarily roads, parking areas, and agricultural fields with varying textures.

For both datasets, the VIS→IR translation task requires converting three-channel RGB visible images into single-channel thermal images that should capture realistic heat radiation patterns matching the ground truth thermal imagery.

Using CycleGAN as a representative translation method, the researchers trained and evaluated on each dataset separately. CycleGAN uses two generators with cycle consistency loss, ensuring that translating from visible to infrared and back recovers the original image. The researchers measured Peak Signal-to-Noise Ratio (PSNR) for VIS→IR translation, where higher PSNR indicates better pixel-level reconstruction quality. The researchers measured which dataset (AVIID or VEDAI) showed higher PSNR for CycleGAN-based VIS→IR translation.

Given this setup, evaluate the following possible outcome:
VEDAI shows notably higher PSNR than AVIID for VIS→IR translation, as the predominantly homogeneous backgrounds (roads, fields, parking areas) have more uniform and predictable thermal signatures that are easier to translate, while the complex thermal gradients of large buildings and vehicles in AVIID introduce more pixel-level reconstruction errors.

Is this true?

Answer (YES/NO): NO